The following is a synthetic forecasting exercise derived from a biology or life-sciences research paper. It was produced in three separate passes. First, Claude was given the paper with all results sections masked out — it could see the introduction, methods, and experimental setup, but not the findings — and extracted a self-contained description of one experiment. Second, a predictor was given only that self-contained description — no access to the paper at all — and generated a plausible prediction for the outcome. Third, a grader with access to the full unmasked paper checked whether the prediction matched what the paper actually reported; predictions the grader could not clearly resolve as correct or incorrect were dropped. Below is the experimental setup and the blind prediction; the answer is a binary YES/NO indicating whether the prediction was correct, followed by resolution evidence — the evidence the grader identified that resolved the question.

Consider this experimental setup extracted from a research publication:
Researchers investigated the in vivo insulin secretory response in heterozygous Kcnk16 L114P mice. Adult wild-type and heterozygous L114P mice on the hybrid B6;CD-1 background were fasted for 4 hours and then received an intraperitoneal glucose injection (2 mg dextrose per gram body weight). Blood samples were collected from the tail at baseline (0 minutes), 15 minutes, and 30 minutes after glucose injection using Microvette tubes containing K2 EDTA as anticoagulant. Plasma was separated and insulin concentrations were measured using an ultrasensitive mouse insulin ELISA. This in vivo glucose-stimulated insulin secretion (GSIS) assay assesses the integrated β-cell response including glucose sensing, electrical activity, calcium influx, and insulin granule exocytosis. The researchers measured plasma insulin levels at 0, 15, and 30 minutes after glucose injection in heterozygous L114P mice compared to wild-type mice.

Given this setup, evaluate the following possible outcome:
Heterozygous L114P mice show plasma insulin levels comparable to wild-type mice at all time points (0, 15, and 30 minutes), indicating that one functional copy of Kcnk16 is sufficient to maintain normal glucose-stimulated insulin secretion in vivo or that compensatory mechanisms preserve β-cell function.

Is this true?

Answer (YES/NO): NO